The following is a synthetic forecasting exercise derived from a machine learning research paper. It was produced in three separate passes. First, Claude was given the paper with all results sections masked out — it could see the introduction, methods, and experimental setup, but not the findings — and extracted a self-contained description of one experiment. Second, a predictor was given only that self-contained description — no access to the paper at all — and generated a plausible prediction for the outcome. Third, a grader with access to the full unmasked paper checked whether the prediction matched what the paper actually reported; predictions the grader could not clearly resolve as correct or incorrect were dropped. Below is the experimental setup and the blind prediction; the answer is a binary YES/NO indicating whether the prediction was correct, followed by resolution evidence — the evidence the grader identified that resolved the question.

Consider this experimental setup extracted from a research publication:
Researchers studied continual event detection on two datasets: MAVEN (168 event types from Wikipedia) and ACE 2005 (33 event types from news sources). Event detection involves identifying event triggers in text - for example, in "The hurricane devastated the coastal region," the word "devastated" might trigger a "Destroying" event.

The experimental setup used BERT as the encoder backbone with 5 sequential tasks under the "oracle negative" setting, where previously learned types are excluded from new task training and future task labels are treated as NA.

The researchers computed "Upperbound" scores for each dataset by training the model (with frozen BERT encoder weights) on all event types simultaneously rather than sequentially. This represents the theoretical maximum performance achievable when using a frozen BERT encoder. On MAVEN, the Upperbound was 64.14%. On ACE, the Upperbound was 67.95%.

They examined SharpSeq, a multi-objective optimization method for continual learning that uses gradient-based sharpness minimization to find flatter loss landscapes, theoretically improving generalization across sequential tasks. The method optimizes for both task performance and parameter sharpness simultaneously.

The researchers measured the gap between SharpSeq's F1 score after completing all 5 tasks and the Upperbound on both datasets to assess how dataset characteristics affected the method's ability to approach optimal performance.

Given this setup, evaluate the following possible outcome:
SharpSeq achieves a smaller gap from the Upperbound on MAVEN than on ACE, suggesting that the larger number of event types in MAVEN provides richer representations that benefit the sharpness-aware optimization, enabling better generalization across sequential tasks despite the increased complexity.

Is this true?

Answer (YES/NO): YES